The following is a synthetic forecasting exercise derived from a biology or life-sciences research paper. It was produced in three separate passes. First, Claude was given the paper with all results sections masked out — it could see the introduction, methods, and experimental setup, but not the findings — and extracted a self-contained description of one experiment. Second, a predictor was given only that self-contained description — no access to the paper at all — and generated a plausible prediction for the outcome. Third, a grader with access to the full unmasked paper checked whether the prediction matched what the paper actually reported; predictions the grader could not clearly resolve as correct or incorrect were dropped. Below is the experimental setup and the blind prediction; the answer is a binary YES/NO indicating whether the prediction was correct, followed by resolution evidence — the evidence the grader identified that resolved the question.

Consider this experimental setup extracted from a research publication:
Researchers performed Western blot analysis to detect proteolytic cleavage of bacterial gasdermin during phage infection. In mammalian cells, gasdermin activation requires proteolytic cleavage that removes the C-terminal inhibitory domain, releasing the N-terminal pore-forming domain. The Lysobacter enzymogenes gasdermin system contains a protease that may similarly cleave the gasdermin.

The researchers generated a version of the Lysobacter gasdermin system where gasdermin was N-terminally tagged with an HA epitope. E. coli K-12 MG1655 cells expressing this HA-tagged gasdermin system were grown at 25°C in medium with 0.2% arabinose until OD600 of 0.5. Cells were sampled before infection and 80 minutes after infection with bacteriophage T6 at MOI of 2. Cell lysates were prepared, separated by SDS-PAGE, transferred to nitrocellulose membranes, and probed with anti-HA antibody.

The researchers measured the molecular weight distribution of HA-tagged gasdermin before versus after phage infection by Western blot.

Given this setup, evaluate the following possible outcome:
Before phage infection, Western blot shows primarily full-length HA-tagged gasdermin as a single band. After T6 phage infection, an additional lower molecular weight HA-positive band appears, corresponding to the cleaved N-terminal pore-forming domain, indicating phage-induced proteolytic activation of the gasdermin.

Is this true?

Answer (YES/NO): YES